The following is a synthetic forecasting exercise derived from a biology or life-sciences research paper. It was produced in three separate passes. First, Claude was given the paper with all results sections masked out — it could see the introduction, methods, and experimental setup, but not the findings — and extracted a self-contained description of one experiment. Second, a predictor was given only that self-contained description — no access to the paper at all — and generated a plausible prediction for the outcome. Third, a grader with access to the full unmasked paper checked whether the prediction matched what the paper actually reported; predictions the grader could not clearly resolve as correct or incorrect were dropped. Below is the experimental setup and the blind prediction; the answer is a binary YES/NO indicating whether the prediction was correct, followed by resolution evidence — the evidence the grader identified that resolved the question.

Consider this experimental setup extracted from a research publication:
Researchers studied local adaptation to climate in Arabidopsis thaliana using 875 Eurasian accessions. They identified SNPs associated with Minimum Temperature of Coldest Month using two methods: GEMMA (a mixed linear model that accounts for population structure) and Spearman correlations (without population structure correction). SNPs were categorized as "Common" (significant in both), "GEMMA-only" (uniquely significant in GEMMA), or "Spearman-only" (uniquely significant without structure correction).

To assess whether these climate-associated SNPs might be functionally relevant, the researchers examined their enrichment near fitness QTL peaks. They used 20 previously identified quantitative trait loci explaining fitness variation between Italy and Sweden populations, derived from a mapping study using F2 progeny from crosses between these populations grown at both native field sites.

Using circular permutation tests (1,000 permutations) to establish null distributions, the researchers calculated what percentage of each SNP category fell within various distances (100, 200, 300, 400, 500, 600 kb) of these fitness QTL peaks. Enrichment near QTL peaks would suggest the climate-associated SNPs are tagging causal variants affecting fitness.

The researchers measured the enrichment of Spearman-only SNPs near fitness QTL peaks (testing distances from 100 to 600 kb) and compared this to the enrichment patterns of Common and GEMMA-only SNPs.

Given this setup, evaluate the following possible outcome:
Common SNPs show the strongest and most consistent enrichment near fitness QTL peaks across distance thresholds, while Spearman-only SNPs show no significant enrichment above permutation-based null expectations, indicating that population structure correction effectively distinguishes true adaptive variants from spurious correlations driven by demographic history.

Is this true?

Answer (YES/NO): NO